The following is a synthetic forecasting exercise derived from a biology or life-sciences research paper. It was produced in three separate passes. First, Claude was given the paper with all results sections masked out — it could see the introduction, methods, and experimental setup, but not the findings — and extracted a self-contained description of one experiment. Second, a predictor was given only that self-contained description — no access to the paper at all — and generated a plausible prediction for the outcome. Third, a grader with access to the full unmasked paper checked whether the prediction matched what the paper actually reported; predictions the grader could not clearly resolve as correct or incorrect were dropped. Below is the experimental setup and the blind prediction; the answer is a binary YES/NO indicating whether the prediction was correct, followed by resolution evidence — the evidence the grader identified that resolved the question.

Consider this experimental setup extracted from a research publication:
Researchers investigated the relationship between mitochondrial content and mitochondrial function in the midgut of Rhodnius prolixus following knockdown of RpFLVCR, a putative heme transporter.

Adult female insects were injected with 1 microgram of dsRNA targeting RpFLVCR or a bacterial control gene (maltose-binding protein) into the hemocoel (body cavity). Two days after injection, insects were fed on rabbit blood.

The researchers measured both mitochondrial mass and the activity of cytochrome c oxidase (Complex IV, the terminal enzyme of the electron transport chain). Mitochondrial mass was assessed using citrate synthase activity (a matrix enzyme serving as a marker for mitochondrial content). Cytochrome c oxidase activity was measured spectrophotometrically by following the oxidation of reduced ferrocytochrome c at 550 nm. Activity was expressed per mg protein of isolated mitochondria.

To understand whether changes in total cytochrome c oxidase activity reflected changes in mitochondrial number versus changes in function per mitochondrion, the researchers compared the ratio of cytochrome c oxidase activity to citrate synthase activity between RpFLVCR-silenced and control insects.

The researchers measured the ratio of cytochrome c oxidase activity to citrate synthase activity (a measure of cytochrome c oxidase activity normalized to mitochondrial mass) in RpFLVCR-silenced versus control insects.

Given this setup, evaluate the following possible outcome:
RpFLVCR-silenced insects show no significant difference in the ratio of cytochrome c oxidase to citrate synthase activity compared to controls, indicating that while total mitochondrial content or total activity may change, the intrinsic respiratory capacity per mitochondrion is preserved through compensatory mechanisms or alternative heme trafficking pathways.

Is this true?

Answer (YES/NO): NO